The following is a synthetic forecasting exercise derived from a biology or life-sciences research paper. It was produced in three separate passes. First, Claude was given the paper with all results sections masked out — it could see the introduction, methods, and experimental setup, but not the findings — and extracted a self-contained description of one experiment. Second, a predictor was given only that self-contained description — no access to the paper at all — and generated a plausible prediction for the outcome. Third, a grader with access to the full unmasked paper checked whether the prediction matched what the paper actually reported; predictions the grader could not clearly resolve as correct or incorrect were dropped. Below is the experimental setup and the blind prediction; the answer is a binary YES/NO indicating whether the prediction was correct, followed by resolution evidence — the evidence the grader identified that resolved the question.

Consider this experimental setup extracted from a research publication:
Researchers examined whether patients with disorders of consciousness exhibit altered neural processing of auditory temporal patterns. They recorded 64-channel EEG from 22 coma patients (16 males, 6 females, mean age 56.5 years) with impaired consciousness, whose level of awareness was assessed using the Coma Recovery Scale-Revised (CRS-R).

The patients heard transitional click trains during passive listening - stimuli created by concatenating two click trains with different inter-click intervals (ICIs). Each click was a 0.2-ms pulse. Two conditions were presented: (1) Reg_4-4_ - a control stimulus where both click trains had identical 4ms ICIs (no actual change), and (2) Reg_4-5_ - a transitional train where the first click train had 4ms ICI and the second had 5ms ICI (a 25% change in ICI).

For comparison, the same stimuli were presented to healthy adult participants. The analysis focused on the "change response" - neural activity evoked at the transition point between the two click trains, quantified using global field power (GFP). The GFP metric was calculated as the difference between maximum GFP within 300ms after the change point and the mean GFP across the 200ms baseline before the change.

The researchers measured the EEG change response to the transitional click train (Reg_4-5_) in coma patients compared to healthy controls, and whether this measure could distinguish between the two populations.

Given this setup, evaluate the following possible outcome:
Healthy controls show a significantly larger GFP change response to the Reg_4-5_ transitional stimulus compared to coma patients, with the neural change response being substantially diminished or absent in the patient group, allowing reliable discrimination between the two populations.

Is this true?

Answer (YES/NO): YES